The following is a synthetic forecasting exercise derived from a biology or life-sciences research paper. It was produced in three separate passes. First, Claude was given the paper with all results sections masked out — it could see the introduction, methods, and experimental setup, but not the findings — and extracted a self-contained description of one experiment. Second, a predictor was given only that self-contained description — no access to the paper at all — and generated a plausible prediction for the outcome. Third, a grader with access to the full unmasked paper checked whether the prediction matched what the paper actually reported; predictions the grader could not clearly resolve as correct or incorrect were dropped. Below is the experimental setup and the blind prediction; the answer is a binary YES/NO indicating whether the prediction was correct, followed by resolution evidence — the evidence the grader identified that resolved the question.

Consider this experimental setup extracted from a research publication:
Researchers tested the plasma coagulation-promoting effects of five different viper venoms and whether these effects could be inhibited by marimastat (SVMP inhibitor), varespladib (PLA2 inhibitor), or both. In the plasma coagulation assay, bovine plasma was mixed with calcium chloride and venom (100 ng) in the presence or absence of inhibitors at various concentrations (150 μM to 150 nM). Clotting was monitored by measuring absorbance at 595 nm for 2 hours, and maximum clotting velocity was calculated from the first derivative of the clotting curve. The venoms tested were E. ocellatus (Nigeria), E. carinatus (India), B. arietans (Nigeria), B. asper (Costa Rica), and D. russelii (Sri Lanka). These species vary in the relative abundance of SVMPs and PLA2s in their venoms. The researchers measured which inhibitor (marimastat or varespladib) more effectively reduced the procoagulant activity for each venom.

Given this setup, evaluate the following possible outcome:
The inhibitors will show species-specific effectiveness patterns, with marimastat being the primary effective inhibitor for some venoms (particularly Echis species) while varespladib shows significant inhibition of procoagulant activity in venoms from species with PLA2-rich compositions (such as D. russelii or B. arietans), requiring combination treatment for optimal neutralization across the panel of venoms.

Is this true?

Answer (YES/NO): NO